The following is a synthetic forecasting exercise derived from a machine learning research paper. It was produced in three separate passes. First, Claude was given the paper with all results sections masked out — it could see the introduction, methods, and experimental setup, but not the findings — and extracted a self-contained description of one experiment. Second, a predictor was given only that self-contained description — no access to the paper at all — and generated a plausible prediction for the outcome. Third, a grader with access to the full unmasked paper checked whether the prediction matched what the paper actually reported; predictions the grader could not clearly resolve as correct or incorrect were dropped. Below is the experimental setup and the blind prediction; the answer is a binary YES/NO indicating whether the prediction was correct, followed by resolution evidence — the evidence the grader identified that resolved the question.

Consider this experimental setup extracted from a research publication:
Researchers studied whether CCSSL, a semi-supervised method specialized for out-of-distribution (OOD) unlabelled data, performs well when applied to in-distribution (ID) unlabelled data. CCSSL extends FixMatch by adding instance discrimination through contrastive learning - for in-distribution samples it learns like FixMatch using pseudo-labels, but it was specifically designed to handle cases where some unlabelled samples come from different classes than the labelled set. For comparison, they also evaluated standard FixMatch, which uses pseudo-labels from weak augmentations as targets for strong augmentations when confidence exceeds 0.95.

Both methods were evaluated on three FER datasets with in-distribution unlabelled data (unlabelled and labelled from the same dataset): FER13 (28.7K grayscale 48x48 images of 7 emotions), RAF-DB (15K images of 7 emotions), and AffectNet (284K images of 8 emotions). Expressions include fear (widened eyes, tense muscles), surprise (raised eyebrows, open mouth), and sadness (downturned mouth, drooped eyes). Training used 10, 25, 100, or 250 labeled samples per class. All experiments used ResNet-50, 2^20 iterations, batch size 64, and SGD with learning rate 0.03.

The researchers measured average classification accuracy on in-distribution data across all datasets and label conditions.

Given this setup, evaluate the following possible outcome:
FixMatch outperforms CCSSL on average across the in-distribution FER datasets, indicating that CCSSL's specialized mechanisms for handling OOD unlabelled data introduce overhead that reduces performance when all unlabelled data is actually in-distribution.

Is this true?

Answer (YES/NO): YES